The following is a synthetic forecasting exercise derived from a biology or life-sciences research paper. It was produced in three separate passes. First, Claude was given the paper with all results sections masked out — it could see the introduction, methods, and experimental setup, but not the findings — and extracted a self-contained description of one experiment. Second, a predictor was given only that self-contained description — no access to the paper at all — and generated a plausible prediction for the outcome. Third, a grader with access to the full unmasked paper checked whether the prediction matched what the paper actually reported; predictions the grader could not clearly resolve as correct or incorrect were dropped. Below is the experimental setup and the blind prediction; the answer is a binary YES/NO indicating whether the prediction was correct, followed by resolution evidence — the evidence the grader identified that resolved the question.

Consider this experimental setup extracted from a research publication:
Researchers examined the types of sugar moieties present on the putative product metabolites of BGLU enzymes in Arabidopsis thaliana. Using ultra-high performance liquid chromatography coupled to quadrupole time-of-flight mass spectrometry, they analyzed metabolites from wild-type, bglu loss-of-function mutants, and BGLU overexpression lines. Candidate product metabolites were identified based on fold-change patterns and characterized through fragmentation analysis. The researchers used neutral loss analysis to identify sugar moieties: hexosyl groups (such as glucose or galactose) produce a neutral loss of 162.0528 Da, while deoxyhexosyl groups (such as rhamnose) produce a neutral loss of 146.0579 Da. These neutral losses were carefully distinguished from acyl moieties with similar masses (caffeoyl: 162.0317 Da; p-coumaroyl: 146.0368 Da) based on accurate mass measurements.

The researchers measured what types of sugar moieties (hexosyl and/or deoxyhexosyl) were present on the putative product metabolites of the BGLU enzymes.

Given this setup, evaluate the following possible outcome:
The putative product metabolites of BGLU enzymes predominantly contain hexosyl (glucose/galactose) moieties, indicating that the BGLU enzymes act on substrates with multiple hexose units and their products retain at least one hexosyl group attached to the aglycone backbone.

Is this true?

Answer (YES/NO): NO